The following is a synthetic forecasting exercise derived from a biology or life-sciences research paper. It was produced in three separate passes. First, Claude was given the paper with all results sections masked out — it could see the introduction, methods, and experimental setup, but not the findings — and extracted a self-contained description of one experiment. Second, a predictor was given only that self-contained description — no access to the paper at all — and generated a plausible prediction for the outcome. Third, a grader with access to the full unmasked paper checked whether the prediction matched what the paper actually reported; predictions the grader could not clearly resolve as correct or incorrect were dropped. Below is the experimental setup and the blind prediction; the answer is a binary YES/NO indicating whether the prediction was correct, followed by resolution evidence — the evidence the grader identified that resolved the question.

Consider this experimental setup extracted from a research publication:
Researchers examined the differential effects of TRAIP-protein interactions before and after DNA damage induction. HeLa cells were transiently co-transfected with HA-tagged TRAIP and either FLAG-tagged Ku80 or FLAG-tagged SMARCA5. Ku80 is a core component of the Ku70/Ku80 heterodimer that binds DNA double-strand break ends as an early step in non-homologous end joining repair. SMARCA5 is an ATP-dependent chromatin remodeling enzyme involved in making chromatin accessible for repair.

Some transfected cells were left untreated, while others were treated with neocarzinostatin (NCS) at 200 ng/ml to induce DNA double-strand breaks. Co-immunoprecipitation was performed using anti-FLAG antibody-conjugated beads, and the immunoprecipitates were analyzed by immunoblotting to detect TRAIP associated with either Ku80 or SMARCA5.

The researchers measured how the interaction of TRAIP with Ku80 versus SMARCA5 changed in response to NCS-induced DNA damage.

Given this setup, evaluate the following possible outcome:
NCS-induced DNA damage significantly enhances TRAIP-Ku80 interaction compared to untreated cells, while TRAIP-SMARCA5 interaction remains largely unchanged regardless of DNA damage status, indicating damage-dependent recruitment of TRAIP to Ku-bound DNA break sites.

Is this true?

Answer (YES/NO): NO